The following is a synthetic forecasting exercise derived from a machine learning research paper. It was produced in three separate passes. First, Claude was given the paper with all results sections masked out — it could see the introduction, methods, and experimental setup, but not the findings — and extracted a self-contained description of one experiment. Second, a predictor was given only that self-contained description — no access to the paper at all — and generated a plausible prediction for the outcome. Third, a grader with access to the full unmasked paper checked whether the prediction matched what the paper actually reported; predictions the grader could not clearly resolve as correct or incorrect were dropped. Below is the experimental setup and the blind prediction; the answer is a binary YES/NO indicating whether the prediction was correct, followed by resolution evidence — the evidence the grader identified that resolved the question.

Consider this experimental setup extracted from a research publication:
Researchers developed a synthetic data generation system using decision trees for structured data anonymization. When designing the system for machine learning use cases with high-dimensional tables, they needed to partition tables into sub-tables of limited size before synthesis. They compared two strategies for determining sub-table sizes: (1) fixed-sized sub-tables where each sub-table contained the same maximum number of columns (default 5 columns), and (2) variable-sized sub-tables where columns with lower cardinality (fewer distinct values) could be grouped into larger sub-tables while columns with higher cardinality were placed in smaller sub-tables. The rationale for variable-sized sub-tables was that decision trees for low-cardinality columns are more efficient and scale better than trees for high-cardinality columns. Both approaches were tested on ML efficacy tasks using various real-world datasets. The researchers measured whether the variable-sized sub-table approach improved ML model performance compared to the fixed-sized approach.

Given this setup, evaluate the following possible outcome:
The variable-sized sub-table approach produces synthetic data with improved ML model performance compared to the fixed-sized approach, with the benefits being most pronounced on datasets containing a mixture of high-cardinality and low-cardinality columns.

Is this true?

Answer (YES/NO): NO